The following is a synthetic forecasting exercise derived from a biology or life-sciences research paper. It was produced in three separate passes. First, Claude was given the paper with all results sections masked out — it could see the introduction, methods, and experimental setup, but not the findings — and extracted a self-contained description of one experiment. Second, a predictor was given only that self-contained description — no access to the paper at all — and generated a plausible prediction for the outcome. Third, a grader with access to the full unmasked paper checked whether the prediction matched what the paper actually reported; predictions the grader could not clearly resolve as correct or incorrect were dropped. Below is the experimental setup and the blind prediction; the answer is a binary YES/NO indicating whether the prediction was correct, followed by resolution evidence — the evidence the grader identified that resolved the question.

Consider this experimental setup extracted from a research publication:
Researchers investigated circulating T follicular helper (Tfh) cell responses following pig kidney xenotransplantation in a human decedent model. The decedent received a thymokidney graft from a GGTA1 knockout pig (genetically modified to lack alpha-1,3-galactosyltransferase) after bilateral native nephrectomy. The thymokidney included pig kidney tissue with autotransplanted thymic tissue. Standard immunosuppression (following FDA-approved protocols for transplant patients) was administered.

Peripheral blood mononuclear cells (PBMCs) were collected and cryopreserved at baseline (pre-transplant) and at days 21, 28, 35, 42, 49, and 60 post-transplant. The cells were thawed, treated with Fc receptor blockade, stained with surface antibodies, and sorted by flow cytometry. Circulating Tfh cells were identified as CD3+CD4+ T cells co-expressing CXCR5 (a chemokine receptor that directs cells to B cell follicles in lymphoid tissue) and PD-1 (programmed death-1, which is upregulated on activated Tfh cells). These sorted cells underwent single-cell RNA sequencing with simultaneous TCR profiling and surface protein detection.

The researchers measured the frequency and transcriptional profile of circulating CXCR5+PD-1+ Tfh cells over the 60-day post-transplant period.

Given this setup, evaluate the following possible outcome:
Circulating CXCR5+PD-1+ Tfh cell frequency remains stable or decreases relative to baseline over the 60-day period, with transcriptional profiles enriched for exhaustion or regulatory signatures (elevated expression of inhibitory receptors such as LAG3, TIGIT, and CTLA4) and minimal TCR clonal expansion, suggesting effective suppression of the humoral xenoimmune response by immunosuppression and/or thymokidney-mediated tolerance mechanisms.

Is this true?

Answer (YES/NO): NO